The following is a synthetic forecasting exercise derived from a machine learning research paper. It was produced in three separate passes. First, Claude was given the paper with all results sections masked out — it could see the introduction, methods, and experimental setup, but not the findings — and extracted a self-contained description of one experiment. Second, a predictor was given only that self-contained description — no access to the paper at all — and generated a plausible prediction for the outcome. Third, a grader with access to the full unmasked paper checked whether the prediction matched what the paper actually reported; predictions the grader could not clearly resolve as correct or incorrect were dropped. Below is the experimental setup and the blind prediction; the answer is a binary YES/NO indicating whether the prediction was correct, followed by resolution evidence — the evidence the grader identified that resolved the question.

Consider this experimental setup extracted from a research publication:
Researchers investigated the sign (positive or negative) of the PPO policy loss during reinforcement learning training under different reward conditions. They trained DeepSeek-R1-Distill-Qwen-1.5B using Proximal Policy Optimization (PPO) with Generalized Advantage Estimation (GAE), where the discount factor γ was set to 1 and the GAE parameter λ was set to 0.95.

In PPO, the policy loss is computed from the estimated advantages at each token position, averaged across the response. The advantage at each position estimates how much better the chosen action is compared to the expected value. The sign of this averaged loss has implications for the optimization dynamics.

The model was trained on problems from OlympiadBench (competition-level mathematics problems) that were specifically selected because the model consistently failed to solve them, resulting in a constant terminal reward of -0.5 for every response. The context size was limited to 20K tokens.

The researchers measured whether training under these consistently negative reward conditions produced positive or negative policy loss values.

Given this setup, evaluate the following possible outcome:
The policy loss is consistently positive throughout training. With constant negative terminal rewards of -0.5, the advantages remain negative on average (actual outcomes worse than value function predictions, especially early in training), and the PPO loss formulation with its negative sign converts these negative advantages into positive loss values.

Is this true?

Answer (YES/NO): YES